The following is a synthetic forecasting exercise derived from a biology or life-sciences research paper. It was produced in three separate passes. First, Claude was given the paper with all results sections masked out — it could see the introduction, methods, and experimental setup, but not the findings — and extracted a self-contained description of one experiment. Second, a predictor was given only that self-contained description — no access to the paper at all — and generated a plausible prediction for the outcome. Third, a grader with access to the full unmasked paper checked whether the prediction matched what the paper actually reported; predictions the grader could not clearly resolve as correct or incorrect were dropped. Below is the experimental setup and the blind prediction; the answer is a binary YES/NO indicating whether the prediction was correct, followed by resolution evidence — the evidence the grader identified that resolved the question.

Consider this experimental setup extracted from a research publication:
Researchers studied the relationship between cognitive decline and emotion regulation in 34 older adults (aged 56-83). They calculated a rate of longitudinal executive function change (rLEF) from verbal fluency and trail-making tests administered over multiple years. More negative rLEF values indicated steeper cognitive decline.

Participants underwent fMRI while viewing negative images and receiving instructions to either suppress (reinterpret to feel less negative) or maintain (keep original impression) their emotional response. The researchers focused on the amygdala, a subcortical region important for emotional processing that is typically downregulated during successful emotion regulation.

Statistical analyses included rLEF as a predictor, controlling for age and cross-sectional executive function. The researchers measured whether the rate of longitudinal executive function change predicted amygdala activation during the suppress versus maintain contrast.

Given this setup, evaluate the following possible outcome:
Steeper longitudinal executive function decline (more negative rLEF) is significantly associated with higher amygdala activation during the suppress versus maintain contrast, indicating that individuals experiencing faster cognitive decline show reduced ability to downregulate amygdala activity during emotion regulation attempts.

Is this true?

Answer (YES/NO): YES